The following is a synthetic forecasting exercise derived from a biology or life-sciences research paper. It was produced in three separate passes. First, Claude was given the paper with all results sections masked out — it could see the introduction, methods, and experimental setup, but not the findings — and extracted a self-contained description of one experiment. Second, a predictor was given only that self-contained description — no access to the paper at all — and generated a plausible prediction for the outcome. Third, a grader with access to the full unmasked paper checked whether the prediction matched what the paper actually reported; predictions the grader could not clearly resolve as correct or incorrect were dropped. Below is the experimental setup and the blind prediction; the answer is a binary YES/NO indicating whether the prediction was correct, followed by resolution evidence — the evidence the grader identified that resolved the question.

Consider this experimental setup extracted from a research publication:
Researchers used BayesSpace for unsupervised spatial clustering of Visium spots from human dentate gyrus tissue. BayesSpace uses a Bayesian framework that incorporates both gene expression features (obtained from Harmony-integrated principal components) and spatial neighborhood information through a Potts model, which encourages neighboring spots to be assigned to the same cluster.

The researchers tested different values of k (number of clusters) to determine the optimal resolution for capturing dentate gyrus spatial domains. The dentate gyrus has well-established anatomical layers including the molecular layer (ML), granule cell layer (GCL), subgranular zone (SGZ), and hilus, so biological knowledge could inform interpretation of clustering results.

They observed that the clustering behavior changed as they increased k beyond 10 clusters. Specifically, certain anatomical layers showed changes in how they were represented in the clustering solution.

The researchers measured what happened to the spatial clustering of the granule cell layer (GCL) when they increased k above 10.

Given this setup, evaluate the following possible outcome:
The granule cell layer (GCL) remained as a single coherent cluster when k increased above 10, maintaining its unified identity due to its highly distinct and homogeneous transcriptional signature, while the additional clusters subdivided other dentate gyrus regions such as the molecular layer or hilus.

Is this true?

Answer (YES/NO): NO